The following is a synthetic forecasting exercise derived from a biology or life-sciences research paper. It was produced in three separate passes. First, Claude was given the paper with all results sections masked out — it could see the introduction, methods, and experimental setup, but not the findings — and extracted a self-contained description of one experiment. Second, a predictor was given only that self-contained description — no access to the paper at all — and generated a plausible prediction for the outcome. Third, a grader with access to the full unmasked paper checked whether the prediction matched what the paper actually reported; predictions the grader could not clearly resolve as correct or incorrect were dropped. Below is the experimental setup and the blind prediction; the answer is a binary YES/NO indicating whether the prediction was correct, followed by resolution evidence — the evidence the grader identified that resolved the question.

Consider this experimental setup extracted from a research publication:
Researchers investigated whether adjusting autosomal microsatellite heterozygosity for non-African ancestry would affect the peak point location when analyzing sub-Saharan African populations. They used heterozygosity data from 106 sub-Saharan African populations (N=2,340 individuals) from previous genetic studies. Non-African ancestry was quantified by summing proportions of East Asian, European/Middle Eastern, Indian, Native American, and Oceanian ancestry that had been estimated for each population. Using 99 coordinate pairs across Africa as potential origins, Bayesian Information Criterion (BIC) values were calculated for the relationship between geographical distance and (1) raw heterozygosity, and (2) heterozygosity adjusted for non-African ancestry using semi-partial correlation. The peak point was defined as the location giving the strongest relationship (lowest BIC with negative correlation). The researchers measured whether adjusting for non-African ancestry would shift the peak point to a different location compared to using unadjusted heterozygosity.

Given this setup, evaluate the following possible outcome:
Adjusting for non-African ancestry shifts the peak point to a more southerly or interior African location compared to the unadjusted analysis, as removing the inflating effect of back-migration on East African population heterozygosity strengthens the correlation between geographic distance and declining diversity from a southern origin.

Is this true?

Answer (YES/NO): NO